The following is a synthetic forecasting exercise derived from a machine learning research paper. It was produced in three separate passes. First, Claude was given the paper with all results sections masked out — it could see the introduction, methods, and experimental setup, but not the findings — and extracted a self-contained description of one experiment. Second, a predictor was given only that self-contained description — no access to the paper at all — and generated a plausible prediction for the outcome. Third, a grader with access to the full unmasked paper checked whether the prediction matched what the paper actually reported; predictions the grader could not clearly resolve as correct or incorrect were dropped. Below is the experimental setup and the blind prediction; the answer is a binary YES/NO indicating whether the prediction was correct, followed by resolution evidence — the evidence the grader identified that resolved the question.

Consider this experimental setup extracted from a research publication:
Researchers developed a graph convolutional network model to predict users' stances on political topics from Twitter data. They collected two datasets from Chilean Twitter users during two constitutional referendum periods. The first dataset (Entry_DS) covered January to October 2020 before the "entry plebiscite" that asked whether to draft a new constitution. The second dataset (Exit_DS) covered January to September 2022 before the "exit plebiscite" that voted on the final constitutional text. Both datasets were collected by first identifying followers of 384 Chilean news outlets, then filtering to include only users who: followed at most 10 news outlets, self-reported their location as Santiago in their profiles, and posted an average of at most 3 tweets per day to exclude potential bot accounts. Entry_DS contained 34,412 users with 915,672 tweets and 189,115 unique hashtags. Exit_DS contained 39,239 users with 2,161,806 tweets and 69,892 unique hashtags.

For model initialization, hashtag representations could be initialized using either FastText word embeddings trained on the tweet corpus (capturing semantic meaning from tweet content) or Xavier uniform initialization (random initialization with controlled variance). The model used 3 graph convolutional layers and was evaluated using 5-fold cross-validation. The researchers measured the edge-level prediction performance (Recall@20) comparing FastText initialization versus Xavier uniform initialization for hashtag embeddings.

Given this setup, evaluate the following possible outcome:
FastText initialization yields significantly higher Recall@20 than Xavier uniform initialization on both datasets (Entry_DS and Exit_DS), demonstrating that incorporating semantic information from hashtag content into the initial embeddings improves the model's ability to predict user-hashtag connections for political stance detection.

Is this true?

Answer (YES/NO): NO